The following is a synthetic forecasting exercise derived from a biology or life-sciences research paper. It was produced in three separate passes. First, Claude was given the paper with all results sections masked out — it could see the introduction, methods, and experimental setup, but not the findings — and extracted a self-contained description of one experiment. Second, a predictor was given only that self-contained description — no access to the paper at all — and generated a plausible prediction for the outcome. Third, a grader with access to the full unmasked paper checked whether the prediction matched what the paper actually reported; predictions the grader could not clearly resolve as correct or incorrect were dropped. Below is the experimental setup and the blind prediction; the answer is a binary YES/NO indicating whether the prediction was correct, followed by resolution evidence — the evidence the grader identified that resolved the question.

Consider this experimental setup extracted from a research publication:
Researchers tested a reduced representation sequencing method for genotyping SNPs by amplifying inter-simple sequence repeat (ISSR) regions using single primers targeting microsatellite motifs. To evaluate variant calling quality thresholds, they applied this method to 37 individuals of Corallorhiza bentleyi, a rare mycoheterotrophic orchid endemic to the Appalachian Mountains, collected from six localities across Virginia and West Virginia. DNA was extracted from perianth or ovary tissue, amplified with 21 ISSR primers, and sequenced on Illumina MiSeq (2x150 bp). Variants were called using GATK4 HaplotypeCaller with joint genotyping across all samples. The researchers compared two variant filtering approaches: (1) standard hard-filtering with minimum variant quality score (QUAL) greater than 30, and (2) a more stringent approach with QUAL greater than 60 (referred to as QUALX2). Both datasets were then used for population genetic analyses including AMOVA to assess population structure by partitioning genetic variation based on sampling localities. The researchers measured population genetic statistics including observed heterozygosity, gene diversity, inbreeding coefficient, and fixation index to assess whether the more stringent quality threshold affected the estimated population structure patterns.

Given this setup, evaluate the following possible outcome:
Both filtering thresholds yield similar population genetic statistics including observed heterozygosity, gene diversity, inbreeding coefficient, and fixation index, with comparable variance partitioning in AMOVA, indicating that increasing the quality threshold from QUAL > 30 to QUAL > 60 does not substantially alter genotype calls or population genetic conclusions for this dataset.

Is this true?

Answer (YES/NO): NO